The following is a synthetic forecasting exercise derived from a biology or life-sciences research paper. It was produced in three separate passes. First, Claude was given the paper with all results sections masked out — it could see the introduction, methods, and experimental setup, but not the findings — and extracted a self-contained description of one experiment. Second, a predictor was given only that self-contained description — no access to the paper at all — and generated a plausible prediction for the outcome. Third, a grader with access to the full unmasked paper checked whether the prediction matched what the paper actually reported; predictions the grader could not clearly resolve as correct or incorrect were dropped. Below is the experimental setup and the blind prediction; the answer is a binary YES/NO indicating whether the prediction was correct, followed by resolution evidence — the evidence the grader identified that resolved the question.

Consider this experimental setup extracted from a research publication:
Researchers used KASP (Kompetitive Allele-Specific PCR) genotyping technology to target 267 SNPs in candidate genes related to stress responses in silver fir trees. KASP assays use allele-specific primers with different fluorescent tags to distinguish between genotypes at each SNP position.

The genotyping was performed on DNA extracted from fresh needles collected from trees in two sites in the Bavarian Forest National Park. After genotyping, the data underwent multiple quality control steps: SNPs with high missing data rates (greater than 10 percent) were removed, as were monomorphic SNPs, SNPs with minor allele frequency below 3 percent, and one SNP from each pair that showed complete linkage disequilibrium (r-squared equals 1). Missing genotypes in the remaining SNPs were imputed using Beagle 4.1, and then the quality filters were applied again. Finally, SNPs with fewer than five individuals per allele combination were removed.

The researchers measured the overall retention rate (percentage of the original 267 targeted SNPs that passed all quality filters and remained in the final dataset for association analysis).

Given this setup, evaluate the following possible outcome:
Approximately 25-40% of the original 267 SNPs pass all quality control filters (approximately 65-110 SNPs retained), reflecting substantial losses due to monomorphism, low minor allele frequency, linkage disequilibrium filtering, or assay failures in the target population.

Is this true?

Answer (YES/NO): NO